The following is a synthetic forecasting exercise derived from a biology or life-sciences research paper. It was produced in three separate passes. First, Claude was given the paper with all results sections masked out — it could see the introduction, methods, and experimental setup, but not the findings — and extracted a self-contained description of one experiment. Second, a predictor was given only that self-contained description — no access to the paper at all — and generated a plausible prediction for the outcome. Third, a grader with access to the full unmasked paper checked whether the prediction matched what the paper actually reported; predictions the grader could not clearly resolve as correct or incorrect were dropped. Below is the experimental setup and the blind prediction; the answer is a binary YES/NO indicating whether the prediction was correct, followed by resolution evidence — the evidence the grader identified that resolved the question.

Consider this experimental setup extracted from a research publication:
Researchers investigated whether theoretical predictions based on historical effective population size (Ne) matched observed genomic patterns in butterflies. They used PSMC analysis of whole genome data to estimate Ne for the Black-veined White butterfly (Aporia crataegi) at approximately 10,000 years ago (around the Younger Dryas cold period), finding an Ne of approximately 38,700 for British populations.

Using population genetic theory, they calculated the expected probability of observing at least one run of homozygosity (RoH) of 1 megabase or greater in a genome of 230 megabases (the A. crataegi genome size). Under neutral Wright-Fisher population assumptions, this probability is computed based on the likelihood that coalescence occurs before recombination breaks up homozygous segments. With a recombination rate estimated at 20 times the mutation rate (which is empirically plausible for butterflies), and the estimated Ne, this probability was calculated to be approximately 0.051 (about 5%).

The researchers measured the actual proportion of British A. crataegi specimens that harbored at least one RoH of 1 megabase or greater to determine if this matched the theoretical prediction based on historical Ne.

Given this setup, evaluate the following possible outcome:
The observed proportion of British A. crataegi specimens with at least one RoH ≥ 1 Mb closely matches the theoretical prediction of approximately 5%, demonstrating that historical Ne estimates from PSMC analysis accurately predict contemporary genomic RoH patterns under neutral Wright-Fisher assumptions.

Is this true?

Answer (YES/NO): NO